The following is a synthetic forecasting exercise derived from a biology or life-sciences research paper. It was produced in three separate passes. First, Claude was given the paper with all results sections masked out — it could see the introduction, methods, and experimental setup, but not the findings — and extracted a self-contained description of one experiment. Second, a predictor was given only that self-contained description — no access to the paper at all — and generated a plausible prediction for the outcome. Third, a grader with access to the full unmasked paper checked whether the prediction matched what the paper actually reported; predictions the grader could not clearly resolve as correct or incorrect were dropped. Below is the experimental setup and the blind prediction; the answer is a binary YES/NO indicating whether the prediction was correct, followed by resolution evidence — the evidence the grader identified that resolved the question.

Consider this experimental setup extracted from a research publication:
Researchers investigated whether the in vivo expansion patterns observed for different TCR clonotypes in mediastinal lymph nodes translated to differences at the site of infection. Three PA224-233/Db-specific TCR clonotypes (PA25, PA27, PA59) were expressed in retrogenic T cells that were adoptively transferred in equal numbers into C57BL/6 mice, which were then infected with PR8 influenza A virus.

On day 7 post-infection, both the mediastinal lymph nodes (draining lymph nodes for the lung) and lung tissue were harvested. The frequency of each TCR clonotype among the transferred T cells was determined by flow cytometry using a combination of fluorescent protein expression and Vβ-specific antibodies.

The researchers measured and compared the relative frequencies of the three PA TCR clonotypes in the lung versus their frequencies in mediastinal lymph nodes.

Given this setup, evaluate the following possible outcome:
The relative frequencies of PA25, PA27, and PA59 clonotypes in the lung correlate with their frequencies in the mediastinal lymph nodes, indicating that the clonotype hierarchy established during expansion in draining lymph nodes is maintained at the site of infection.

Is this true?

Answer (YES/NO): NO